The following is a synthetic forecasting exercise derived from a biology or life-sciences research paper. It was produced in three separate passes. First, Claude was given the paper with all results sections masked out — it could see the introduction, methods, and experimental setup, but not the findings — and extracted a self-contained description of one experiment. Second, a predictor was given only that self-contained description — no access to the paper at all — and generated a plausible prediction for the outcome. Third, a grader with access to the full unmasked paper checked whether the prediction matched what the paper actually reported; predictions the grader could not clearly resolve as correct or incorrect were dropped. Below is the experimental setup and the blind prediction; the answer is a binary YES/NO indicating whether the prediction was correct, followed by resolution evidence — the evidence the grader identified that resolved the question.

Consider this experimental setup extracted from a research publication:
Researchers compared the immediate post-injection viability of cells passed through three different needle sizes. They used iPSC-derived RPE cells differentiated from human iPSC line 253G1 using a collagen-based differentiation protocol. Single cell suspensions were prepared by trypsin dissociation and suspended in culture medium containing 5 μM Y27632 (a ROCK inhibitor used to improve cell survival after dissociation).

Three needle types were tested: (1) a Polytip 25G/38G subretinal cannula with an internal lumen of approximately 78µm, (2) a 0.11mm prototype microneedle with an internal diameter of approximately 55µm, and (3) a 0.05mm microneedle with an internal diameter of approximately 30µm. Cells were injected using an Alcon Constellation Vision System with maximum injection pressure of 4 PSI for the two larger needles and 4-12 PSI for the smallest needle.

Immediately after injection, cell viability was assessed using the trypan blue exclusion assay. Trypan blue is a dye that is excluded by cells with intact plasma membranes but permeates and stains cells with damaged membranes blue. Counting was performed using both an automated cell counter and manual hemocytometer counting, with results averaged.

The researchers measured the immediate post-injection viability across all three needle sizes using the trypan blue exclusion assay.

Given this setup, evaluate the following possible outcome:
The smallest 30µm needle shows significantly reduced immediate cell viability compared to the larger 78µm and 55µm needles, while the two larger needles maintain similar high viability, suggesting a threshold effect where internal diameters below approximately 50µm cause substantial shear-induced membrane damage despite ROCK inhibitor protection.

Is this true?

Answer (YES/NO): NO